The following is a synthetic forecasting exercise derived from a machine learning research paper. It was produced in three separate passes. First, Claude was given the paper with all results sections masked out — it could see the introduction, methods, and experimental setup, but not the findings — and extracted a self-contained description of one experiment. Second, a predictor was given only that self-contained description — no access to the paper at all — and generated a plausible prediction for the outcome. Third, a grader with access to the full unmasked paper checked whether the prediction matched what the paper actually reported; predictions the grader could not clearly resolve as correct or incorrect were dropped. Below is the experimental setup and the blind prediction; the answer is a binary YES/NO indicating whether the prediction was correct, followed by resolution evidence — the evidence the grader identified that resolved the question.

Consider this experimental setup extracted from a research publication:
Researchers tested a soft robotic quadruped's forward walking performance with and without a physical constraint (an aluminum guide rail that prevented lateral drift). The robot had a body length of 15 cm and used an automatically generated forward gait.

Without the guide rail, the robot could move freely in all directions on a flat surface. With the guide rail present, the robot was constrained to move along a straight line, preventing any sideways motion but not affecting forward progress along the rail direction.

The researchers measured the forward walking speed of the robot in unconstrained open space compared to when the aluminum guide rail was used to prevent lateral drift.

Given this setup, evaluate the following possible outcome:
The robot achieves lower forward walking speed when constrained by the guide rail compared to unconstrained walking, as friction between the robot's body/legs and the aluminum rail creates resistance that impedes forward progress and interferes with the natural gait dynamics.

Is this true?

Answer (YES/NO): YES